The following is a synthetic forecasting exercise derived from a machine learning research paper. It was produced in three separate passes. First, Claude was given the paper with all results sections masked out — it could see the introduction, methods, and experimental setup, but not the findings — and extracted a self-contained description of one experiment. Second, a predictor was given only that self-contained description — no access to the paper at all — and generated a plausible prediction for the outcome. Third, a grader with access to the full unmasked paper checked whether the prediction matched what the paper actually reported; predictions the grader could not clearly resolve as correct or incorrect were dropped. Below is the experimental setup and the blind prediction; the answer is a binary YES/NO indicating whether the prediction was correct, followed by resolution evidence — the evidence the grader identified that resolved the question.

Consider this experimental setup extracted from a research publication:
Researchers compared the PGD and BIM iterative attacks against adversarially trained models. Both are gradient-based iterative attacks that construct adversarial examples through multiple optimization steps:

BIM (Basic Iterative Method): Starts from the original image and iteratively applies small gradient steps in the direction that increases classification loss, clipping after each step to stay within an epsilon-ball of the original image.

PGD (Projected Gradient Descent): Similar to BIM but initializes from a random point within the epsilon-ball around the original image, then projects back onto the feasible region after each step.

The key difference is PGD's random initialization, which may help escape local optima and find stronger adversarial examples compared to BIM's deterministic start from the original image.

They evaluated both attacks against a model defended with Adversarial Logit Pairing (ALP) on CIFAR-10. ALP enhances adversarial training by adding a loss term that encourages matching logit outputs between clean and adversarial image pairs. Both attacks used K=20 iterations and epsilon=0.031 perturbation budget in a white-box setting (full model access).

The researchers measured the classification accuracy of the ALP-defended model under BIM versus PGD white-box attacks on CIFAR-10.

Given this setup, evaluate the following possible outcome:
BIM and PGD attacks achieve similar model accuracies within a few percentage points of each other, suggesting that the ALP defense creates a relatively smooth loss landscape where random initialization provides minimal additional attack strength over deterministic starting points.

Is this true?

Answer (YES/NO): NO